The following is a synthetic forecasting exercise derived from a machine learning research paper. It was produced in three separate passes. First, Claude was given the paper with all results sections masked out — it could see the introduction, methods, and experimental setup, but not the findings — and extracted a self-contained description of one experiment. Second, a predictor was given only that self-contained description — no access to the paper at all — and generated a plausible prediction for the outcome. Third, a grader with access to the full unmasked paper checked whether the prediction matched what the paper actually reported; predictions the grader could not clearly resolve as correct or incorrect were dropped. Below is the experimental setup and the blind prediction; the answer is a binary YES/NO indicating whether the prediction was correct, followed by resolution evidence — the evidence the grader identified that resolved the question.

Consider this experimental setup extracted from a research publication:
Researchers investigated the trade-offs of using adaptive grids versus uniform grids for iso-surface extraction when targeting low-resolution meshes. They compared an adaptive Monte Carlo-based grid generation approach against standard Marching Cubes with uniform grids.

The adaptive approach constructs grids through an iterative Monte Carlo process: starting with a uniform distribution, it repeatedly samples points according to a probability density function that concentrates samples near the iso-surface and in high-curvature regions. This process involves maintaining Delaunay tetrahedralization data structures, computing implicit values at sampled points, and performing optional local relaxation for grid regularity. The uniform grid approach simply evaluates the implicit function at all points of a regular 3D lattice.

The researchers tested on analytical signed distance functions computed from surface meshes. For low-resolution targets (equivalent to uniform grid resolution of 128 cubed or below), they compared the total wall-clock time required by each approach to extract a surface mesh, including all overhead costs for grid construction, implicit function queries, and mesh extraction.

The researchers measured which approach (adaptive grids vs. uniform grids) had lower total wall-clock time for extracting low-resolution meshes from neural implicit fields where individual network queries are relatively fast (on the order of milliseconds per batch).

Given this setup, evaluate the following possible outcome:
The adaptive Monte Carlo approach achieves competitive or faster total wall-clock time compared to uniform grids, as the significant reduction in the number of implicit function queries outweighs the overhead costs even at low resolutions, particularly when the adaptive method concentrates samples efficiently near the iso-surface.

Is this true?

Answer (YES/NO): NO